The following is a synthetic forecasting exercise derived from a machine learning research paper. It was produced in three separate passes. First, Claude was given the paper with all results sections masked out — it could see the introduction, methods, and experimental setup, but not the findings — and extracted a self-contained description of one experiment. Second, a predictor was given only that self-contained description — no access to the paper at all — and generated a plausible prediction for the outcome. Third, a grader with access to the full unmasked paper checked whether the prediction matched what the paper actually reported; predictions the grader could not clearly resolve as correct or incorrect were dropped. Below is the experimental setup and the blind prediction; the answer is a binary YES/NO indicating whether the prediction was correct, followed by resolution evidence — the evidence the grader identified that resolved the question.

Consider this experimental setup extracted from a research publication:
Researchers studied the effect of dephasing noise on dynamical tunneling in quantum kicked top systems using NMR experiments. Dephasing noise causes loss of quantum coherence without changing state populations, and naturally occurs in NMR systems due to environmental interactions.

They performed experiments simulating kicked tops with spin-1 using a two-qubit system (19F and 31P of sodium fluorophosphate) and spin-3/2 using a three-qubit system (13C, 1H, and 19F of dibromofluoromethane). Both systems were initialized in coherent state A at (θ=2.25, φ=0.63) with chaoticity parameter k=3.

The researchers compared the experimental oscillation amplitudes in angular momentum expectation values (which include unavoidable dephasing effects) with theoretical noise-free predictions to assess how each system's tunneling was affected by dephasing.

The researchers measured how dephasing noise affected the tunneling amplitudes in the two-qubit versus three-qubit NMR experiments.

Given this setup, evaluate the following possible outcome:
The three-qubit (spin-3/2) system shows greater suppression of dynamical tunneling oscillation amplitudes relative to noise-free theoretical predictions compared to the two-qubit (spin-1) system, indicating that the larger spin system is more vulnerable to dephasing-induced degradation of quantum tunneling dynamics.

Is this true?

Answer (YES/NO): YES